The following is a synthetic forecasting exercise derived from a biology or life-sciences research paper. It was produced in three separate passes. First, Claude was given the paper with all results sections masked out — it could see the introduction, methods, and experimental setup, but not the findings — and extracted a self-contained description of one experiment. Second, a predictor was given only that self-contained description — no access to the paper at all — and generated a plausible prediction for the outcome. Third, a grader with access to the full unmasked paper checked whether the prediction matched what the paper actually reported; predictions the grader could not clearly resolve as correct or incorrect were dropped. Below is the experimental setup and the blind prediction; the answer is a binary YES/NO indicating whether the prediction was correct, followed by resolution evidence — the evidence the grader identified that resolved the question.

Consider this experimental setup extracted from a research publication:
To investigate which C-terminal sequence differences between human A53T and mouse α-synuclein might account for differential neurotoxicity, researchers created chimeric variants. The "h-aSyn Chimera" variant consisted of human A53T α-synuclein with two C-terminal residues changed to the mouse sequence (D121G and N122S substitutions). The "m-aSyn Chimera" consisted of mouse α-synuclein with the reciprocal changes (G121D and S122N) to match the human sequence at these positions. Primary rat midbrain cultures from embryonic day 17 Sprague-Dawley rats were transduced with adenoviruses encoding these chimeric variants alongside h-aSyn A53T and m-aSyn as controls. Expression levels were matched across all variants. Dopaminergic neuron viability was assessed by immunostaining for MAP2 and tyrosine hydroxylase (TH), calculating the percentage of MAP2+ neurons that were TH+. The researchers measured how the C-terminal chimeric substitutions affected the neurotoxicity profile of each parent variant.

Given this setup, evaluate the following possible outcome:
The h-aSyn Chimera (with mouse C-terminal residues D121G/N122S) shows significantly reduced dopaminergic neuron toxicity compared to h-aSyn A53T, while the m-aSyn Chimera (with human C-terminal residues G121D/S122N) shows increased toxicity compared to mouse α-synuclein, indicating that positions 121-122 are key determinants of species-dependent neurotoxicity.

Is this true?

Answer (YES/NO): YES